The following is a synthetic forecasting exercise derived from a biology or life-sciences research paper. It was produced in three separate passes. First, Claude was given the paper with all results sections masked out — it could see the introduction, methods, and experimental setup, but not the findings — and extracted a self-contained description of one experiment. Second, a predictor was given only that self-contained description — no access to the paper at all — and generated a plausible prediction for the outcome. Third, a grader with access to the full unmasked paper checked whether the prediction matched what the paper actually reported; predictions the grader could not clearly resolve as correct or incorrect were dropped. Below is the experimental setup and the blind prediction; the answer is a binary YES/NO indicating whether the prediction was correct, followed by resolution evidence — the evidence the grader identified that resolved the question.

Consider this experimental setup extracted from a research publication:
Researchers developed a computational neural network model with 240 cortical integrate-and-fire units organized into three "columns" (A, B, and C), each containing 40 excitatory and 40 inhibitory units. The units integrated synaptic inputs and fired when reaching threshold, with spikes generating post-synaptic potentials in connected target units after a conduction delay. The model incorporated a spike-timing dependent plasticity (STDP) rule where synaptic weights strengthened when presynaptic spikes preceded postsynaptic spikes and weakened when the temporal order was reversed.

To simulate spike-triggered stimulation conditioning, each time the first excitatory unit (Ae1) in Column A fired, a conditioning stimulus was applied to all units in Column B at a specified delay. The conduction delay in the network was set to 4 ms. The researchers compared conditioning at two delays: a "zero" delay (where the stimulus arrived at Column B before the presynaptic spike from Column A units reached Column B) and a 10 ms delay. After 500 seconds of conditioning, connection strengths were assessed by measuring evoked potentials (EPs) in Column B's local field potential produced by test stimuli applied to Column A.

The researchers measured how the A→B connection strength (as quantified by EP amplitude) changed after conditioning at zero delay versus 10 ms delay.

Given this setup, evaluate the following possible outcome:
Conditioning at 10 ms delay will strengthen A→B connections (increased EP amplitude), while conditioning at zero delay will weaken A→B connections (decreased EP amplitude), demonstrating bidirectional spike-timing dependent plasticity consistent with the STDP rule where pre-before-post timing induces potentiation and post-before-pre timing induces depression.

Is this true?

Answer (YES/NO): YES